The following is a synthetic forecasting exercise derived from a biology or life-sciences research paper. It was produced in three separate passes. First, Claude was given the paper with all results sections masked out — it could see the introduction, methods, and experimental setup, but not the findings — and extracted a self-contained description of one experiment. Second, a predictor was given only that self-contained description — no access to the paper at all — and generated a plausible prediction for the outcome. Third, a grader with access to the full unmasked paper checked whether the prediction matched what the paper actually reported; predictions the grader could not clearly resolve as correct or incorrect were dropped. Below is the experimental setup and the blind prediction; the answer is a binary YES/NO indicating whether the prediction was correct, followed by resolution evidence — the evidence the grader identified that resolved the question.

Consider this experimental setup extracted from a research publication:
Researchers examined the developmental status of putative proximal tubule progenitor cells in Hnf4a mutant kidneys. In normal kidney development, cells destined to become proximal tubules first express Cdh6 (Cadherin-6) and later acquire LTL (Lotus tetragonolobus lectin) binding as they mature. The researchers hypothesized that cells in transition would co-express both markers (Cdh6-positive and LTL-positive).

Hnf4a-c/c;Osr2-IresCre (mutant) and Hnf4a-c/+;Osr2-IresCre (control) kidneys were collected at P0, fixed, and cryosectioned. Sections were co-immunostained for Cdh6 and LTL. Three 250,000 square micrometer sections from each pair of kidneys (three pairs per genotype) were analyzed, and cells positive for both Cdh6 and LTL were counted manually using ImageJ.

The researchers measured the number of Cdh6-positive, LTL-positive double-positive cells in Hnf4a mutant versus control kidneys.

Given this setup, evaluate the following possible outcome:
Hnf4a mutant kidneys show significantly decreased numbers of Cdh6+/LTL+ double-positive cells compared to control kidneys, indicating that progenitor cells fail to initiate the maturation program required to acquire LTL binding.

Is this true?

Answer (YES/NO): NO